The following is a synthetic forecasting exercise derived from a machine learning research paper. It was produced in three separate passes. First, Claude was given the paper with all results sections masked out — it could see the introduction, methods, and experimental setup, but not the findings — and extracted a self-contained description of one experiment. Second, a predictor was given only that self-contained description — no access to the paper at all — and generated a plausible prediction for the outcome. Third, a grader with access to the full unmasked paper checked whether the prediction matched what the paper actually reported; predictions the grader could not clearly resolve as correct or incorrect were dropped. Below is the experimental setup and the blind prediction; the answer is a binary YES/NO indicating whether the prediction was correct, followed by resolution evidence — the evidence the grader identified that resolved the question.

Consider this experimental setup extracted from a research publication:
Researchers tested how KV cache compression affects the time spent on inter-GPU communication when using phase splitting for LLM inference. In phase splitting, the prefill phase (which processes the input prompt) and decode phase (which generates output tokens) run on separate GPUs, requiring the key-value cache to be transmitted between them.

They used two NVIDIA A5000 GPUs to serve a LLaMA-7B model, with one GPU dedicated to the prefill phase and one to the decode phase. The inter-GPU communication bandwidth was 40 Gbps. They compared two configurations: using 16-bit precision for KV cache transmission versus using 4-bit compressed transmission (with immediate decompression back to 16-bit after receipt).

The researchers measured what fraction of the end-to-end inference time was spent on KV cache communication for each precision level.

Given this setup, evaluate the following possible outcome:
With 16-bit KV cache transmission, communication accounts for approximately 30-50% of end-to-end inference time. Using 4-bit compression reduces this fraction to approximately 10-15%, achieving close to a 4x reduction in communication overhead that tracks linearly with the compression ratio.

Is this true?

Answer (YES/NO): NO